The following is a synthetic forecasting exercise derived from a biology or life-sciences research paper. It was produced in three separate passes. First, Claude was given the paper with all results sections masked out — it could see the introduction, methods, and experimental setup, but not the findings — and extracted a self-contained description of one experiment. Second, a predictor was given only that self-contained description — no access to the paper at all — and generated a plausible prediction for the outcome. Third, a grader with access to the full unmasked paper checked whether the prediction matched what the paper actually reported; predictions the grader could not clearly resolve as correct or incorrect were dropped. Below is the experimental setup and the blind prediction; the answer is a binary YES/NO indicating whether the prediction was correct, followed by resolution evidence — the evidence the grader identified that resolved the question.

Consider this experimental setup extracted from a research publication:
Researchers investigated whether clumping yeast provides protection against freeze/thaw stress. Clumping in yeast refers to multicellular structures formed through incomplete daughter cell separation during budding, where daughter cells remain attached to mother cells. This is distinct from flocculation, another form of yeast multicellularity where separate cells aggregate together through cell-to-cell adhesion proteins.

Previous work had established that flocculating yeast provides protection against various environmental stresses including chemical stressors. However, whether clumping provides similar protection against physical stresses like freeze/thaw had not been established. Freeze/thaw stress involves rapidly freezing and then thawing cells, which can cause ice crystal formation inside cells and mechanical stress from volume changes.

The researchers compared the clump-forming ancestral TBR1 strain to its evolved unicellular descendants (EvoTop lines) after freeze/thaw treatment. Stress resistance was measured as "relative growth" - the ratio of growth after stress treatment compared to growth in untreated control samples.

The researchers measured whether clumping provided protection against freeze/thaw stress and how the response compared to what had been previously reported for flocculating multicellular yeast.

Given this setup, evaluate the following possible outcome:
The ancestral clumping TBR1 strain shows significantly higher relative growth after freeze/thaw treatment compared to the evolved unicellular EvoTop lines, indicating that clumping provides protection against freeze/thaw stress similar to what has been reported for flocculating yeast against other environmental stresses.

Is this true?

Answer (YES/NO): YES